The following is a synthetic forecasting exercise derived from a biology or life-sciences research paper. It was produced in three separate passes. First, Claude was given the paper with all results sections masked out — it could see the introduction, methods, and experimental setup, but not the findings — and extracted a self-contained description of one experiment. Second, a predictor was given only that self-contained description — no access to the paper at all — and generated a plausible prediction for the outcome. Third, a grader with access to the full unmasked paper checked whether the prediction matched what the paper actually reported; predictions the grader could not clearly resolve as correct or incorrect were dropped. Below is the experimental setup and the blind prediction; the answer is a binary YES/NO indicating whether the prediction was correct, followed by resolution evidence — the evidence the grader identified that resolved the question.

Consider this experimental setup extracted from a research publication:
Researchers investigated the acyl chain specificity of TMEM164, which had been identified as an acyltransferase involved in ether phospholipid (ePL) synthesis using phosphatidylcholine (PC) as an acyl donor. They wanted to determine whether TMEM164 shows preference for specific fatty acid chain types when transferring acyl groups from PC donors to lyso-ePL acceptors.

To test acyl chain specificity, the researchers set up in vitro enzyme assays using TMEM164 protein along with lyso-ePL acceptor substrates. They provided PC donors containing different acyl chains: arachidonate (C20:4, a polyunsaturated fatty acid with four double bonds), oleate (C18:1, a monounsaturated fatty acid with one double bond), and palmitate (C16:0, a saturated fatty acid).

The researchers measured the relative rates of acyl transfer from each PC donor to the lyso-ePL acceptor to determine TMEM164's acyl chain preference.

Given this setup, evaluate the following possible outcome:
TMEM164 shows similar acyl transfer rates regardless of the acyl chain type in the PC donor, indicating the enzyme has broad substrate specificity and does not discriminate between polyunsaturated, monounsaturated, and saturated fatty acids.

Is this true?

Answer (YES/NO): NO